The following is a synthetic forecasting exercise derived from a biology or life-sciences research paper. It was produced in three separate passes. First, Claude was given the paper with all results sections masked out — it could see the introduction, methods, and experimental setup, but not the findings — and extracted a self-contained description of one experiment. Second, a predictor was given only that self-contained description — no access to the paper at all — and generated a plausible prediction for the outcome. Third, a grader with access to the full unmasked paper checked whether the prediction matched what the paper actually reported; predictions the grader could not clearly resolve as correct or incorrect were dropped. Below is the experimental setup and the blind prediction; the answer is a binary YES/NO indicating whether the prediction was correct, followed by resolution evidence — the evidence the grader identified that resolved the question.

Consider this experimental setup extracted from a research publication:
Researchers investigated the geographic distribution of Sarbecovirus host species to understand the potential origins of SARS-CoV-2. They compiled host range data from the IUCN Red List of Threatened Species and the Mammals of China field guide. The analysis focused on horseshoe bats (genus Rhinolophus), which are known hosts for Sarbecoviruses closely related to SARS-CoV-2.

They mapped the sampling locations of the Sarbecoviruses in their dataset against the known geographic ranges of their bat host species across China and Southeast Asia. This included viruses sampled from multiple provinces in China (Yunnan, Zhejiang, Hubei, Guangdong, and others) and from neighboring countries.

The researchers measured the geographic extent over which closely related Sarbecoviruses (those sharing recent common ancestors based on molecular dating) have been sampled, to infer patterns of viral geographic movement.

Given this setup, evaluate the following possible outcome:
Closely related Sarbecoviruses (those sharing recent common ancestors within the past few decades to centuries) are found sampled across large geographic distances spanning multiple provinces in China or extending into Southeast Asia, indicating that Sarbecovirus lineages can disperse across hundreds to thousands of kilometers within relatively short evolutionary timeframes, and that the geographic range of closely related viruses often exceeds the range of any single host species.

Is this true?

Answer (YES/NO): YES